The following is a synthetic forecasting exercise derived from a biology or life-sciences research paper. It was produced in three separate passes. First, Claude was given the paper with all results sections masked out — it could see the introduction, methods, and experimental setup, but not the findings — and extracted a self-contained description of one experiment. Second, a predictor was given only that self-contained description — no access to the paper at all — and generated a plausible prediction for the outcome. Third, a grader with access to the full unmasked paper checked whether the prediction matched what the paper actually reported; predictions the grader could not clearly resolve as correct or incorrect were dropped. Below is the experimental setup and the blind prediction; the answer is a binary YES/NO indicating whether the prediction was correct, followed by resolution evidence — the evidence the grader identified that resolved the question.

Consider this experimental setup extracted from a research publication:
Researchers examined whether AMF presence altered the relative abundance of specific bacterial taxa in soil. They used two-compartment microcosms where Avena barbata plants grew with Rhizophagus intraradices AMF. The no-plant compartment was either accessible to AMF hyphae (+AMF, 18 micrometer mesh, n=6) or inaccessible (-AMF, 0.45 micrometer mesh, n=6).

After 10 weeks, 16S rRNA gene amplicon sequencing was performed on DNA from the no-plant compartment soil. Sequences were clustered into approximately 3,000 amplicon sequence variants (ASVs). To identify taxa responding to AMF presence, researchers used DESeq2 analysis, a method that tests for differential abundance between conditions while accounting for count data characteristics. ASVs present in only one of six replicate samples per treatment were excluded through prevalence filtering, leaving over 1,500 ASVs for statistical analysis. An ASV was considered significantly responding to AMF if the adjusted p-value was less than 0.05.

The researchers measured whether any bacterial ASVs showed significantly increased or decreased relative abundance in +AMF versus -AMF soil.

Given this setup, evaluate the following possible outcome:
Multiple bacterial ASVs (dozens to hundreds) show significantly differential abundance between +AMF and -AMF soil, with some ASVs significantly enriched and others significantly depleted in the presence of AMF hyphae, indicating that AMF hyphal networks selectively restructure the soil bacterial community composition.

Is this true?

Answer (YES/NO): YES